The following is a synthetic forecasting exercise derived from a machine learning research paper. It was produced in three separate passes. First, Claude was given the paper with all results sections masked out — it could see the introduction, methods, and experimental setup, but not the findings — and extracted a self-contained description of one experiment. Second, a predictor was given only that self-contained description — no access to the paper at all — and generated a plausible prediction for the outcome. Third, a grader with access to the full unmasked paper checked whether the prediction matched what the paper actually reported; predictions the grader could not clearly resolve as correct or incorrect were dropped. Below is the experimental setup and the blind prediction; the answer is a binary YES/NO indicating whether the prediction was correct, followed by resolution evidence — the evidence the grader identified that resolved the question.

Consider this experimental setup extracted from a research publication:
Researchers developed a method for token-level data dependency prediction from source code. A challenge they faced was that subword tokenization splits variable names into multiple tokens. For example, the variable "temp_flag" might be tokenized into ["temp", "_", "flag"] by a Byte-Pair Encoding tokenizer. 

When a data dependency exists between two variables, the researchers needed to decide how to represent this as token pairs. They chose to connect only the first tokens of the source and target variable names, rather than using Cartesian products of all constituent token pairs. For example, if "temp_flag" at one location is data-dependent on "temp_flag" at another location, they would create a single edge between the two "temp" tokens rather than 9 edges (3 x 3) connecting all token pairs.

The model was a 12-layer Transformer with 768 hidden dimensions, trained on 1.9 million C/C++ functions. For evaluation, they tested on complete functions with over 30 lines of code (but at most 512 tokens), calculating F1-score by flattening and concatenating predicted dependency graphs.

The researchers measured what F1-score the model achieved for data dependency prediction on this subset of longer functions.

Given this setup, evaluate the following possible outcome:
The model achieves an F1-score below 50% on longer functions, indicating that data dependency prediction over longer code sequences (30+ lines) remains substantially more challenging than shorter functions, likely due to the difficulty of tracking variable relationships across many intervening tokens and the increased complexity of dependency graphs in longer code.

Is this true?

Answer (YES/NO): NO